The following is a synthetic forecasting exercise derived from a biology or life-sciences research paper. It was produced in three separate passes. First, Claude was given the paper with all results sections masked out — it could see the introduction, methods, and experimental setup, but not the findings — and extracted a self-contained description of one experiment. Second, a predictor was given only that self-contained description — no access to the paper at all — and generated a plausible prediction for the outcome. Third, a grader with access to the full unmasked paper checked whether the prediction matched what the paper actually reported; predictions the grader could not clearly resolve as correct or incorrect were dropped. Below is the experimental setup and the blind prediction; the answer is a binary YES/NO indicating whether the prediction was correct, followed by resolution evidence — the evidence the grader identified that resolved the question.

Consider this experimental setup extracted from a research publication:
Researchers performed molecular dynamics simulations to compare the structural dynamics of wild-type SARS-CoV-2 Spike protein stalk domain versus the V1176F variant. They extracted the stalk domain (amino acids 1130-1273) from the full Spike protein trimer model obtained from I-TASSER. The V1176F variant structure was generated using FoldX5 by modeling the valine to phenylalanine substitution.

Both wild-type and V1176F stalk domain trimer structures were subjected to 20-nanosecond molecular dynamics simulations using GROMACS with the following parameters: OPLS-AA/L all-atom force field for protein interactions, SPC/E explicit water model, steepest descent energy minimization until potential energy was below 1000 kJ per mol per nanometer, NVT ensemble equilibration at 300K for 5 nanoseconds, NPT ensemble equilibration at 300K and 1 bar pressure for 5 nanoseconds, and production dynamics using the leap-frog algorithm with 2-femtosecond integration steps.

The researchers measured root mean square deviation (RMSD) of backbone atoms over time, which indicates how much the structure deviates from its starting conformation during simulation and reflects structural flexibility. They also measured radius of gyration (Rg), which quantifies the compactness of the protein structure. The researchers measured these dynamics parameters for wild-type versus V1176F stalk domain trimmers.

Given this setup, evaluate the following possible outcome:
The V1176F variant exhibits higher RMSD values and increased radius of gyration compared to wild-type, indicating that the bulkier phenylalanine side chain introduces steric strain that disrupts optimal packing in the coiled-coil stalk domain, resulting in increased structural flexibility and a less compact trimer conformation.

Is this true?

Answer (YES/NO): NO